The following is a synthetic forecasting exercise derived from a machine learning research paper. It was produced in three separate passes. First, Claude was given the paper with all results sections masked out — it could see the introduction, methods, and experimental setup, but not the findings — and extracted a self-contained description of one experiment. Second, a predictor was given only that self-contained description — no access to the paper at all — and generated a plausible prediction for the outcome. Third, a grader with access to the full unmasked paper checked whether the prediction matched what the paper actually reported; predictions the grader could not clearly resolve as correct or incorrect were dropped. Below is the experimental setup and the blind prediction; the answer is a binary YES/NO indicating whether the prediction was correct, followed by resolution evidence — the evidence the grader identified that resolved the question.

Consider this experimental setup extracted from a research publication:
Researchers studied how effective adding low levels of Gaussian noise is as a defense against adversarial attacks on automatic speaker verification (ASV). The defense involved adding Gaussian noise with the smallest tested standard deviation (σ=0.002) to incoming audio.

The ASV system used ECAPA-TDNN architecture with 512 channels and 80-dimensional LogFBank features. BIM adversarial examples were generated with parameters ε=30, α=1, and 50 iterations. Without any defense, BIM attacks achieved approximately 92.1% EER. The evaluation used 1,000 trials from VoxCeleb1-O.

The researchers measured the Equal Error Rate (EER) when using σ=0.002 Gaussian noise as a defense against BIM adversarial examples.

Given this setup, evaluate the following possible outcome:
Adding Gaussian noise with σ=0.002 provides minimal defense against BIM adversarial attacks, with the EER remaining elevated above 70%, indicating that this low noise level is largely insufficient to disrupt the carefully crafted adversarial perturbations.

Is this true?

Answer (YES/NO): NO